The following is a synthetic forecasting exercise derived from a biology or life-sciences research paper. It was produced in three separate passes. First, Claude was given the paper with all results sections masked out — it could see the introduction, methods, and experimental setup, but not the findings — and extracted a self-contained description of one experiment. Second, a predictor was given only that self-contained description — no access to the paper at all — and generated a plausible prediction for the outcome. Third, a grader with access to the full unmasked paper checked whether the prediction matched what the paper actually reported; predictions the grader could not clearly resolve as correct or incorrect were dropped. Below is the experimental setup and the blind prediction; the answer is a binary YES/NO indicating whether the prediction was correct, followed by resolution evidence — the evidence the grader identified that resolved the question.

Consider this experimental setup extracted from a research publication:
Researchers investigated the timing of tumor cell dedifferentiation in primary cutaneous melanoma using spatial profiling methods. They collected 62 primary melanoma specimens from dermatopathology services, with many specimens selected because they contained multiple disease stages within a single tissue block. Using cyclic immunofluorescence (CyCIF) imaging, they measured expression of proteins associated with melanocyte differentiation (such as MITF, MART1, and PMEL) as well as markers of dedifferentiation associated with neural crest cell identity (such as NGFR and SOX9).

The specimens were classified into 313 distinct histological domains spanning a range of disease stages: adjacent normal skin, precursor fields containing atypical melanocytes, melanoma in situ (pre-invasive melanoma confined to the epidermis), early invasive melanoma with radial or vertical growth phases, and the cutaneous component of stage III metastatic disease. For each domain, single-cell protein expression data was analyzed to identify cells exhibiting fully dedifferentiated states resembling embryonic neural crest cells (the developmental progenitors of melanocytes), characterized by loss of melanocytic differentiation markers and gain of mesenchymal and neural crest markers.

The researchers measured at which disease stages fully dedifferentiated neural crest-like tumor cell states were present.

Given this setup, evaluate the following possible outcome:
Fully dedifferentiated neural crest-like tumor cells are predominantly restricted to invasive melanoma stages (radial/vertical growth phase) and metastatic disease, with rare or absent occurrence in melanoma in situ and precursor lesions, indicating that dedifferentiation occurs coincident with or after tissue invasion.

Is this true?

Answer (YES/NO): YES